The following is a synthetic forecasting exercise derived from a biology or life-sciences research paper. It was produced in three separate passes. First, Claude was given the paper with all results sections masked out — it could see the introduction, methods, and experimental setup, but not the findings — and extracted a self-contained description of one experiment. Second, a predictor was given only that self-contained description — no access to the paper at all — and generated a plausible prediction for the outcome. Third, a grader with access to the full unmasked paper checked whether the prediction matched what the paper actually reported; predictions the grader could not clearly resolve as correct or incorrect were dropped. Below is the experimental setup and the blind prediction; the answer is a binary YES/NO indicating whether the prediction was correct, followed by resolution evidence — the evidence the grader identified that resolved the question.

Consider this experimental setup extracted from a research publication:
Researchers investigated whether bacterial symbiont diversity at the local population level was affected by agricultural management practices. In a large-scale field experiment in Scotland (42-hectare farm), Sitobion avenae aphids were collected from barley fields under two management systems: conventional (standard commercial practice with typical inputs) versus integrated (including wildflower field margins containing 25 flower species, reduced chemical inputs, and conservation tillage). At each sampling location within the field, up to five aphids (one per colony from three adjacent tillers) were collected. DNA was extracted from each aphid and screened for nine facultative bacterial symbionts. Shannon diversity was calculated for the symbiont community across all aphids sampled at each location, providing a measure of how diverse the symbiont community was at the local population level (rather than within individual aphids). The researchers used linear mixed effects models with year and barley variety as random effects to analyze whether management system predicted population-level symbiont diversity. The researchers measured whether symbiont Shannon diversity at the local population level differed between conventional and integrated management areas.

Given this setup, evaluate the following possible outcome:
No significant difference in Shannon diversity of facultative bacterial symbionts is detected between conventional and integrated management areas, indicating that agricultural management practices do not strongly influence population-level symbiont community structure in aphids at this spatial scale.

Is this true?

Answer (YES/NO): NO